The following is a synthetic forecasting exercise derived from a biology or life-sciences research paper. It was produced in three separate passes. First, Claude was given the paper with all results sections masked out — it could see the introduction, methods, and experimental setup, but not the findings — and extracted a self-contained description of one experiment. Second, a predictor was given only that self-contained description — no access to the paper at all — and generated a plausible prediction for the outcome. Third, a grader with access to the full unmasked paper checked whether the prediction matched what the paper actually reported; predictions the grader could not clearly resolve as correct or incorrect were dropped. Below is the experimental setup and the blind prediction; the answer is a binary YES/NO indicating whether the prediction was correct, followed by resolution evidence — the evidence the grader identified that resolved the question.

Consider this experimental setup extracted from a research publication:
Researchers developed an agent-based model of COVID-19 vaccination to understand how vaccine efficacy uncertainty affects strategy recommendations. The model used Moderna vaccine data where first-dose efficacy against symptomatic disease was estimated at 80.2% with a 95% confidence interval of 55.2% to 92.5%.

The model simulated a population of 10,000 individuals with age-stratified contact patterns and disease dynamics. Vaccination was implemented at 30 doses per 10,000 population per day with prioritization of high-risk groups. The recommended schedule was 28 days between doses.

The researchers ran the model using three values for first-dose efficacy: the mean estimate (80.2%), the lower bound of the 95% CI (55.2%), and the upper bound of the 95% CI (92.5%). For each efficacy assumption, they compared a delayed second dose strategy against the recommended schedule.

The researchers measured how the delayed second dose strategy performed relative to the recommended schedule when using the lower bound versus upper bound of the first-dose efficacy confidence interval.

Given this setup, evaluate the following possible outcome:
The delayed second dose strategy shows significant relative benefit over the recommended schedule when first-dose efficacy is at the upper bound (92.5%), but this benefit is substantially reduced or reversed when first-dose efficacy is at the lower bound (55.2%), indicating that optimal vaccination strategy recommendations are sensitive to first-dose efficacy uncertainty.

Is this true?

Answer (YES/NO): YES